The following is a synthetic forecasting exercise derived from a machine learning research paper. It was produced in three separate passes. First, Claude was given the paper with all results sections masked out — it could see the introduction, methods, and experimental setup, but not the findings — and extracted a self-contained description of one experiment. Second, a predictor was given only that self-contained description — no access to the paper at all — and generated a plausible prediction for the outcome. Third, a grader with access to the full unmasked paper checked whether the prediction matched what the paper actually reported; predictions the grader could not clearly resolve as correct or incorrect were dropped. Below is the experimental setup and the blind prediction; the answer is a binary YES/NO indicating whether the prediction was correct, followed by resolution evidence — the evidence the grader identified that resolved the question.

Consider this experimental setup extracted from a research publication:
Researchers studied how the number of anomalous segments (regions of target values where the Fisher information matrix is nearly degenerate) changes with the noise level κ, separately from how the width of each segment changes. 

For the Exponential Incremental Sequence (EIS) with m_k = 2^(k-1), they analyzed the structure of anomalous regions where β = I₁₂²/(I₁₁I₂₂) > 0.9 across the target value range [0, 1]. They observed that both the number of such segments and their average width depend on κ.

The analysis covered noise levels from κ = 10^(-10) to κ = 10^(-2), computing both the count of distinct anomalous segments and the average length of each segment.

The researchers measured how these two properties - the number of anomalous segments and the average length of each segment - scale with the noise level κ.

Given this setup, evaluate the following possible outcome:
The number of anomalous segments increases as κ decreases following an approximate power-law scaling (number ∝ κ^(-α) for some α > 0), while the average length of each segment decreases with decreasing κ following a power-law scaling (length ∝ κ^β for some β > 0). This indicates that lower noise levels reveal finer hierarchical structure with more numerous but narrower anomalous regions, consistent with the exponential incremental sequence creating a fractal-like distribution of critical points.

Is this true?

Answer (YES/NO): YES